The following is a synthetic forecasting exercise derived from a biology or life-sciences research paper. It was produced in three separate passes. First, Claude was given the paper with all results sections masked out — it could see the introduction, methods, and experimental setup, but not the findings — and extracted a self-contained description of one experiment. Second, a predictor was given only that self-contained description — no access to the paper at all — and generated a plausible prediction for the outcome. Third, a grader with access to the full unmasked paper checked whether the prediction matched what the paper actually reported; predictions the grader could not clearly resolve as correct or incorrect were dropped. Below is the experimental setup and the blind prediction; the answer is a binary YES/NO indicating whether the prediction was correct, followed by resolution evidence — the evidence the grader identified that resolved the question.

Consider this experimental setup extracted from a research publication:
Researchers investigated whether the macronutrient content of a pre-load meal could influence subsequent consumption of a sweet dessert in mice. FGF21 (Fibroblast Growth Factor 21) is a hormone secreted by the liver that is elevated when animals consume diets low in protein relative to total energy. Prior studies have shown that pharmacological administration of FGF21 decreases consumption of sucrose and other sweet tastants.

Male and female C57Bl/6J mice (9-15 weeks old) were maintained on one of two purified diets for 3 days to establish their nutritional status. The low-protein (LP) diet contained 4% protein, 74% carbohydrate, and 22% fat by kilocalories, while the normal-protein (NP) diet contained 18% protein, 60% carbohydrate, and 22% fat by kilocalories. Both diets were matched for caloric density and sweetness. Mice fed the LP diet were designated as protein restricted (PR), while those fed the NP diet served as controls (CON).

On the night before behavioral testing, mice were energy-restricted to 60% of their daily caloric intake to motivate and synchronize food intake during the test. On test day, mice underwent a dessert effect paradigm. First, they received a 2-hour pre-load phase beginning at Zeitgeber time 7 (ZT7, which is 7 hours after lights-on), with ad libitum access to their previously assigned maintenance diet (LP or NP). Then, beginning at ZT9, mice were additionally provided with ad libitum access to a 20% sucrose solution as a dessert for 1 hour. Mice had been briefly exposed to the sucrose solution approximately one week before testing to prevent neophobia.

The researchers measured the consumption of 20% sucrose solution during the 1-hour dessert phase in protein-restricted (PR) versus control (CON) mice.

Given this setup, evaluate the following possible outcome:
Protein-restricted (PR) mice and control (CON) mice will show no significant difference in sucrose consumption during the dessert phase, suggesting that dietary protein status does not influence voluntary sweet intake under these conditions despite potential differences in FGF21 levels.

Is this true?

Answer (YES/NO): YES